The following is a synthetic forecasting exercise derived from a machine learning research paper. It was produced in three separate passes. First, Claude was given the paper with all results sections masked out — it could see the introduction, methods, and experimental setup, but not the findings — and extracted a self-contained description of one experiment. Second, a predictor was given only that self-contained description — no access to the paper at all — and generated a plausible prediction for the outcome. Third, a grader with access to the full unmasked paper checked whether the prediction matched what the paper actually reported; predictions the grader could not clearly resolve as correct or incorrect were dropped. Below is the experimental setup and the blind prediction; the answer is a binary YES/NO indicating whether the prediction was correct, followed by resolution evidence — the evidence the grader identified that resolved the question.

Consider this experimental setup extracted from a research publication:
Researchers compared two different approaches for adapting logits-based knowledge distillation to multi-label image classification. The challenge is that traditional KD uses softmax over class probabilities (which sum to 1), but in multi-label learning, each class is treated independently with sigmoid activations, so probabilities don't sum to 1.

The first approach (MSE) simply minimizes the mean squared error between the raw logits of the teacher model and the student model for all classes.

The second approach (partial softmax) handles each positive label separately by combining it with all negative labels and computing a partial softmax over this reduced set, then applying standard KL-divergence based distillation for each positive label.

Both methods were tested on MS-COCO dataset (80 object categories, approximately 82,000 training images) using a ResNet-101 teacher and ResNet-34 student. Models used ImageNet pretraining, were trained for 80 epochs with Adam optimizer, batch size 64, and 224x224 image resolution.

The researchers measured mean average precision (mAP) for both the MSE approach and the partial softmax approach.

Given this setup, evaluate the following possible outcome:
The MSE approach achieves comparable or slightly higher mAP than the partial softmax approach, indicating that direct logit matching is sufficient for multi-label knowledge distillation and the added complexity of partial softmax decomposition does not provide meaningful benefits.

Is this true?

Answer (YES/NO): NO